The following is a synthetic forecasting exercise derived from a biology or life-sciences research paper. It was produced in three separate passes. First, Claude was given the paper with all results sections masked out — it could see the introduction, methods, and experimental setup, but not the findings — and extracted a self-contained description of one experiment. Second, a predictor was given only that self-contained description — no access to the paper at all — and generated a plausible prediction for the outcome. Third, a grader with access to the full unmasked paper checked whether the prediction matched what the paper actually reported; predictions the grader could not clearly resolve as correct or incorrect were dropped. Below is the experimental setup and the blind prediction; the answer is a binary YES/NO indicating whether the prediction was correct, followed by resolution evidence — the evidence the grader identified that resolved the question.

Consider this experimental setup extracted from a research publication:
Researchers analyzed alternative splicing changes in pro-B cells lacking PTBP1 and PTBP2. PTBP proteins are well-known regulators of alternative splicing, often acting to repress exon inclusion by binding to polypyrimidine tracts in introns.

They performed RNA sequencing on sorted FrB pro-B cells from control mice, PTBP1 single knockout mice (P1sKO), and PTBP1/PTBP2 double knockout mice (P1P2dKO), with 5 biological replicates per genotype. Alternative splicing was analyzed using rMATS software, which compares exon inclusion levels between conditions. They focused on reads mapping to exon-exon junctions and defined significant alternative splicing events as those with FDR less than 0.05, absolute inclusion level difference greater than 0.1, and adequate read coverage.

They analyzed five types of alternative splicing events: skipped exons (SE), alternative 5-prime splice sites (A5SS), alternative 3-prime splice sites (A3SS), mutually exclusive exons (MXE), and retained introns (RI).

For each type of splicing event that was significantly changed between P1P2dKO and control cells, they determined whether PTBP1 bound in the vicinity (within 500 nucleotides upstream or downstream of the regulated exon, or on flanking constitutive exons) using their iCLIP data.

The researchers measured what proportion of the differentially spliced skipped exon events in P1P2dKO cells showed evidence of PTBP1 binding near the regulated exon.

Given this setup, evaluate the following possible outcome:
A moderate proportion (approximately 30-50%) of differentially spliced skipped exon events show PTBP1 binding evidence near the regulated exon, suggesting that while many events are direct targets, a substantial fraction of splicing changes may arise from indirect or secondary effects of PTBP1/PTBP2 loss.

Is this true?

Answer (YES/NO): YES